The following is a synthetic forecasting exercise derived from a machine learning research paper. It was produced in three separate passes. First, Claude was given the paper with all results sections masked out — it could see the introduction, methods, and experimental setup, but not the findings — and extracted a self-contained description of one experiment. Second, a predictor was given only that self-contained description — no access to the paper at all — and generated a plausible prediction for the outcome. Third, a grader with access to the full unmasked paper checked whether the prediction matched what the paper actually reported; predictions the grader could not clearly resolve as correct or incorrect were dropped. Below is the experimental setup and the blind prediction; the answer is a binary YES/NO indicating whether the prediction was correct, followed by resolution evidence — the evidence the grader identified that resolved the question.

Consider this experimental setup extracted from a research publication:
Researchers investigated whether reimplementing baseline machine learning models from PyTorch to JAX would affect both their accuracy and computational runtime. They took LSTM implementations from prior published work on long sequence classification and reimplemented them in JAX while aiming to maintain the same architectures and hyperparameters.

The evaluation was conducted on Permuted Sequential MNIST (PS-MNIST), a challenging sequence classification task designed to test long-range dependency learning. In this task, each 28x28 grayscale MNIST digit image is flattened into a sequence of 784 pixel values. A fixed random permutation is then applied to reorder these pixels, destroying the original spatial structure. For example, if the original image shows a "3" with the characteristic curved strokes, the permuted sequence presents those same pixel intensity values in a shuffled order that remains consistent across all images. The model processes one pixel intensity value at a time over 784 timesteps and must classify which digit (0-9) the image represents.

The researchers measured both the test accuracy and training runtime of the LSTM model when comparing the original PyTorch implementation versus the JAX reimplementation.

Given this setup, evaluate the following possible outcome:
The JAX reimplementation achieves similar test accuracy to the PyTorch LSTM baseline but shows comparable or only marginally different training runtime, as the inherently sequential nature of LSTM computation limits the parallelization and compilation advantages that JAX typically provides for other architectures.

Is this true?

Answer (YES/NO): NO